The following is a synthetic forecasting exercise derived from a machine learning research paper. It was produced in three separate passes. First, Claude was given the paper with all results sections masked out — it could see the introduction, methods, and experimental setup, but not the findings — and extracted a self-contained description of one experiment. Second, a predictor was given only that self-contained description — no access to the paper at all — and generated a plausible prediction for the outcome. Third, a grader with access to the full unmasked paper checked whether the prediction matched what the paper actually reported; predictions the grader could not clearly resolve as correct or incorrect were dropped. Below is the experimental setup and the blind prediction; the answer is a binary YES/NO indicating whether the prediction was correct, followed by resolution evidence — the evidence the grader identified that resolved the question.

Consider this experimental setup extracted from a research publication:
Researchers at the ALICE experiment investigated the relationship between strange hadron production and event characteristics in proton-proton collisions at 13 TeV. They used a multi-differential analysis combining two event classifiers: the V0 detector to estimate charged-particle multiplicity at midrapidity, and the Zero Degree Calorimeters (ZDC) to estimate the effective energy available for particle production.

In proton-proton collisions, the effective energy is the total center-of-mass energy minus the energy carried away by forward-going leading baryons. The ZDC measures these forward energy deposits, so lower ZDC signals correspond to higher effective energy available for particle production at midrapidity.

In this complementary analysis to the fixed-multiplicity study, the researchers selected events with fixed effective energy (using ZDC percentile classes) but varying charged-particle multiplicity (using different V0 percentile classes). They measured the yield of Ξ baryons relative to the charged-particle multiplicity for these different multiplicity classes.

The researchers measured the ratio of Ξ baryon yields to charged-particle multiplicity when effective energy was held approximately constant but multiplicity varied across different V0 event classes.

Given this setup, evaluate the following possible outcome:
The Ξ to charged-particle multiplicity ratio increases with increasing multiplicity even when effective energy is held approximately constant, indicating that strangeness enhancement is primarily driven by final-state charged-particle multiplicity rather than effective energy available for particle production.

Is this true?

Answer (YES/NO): YES